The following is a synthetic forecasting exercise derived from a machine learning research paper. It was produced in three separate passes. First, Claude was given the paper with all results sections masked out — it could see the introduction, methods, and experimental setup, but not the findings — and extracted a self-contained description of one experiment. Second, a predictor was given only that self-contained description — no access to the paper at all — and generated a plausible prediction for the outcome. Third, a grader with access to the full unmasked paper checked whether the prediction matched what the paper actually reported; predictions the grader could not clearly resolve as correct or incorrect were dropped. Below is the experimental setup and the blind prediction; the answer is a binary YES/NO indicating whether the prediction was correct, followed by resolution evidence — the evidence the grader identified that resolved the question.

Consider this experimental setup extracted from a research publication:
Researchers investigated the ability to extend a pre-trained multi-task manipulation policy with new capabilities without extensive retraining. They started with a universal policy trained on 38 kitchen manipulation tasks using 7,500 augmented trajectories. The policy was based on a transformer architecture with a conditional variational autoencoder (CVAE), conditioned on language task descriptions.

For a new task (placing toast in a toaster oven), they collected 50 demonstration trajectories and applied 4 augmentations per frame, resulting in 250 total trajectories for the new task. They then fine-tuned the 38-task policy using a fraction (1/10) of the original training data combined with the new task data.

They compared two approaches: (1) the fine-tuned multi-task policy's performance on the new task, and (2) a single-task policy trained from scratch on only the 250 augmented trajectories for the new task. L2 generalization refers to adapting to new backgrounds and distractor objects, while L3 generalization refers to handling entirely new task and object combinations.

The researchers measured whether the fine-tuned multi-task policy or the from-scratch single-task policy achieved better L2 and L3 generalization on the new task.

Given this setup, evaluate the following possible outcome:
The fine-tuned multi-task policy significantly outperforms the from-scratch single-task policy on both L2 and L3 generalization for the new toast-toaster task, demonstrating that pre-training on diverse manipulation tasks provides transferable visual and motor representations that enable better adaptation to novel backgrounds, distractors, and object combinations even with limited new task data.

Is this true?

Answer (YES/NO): NO